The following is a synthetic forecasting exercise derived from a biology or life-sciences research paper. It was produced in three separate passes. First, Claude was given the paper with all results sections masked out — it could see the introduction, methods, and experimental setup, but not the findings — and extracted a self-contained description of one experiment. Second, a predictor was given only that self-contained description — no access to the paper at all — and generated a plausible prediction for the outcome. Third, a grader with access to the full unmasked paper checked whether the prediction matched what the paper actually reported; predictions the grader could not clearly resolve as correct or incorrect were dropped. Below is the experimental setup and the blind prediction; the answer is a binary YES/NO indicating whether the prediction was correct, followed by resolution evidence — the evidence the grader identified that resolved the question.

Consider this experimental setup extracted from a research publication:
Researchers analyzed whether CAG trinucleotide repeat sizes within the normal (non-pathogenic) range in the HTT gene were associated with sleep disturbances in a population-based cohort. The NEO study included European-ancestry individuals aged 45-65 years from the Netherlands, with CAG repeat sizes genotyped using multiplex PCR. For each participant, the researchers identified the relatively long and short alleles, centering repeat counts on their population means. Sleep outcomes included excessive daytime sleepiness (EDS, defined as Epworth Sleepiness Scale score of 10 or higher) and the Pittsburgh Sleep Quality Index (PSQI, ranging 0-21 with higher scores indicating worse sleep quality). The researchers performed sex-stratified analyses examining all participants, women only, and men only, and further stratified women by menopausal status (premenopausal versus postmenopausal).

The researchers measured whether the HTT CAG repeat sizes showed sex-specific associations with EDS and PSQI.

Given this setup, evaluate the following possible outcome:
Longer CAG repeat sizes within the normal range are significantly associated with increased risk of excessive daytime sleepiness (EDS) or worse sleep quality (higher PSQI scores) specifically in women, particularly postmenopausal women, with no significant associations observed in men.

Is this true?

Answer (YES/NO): NO